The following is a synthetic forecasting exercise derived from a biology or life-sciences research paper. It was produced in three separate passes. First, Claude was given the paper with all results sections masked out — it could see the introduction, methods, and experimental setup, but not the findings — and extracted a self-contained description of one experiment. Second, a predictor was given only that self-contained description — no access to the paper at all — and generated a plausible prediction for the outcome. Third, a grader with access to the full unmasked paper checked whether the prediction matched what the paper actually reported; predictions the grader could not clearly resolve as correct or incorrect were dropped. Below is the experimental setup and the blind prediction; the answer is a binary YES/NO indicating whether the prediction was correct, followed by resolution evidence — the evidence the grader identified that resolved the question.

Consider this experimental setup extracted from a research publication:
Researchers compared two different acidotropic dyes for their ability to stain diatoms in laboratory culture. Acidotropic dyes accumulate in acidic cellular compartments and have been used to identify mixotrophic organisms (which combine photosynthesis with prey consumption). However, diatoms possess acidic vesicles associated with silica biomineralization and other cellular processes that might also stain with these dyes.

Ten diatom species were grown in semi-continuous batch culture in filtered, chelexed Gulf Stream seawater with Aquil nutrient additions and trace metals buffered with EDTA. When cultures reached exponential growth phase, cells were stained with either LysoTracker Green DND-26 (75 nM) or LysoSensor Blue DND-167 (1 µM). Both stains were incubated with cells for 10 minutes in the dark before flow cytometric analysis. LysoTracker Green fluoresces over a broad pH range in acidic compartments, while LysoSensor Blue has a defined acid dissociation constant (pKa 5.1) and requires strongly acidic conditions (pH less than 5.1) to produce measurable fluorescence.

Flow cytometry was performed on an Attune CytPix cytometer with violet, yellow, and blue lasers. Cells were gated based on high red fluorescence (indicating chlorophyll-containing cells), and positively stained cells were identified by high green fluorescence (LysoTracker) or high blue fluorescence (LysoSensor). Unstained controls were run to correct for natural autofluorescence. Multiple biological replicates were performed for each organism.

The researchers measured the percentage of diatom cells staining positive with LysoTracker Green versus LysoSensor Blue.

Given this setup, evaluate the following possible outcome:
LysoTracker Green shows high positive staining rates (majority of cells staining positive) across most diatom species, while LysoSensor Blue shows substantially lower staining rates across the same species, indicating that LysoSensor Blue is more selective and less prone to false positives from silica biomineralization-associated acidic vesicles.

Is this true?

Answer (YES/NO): YES